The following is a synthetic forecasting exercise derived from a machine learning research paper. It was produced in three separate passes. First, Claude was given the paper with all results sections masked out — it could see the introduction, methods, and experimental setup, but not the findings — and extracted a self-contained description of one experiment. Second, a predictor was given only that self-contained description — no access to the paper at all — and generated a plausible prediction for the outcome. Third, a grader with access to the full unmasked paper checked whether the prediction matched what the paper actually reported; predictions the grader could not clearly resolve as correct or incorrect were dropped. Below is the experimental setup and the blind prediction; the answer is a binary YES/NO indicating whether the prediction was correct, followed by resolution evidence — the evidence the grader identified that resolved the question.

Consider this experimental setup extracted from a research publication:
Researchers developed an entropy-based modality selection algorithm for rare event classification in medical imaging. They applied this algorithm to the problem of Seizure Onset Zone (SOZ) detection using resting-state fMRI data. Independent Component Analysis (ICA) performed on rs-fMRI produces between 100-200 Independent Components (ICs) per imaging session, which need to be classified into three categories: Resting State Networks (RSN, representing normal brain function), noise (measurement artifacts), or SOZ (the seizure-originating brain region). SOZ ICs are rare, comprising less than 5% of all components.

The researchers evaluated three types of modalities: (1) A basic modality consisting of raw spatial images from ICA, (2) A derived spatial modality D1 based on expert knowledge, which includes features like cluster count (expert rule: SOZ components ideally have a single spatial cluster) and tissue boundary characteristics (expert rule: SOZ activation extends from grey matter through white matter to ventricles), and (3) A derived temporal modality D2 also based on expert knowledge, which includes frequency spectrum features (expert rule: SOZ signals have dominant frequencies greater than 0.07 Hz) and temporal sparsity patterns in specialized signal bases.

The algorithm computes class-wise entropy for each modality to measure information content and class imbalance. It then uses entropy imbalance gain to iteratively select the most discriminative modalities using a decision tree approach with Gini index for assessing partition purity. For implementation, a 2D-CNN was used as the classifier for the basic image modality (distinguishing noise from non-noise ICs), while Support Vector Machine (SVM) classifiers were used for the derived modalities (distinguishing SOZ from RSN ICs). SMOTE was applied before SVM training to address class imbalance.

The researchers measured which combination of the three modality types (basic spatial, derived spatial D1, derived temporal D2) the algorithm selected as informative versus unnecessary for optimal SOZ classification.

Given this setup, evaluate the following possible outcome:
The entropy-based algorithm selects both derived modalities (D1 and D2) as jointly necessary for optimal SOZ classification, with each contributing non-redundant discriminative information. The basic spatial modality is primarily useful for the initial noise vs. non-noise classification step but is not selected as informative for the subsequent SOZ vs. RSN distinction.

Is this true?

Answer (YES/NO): NO